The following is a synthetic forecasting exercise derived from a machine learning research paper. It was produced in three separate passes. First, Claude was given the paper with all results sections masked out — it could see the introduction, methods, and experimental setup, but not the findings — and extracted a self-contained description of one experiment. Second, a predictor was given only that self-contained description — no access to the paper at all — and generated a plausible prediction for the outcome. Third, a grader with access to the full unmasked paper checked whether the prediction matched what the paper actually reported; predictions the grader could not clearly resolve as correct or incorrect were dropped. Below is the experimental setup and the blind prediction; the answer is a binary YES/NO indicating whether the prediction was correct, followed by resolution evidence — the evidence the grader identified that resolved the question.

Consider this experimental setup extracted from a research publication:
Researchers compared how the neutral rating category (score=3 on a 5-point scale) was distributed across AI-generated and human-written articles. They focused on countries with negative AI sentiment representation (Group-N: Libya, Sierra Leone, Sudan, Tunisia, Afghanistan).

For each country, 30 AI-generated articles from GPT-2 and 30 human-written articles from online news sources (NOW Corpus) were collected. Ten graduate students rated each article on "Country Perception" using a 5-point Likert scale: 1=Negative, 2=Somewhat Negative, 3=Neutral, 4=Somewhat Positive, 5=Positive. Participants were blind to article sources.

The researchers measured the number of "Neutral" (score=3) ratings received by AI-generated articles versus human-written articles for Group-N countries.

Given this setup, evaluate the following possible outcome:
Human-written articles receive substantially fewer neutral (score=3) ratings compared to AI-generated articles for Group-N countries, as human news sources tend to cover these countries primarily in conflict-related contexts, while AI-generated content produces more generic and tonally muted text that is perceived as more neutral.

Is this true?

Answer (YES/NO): NO